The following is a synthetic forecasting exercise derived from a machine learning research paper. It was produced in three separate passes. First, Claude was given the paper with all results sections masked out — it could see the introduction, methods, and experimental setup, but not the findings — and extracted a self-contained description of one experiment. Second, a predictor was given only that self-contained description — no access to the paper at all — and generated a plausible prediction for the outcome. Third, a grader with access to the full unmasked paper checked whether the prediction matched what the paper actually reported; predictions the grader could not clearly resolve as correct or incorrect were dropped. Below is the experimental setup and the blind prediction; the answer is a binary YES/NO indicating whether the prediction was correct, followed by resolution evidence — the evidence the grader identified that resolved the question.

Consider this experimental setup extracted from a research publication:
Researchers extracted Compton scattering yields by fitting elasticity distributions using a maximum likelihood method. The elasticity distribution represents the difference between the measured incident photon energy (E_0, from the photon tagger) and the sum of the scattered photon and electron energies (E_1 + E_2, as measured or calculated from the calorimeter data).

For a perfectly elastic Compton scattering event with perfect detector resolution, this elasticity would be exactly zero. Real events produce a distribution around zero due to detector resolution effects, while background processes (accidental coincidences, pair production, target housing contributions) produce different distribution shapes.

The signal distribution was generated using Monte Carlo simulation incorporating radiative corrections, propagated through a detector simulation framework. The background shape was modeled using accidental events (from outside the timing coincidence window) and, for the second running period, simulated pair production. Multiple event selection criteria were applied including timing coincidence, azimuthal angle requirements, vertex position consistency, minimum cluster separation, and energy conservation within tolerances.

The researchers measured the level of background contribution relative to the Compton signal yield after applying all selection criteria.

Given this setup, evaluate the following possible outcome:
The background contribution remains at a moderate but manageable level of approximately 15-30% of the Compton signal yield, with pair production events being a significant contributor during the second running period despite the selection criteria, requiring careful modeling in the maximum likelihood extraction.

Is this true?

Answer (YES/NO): NO